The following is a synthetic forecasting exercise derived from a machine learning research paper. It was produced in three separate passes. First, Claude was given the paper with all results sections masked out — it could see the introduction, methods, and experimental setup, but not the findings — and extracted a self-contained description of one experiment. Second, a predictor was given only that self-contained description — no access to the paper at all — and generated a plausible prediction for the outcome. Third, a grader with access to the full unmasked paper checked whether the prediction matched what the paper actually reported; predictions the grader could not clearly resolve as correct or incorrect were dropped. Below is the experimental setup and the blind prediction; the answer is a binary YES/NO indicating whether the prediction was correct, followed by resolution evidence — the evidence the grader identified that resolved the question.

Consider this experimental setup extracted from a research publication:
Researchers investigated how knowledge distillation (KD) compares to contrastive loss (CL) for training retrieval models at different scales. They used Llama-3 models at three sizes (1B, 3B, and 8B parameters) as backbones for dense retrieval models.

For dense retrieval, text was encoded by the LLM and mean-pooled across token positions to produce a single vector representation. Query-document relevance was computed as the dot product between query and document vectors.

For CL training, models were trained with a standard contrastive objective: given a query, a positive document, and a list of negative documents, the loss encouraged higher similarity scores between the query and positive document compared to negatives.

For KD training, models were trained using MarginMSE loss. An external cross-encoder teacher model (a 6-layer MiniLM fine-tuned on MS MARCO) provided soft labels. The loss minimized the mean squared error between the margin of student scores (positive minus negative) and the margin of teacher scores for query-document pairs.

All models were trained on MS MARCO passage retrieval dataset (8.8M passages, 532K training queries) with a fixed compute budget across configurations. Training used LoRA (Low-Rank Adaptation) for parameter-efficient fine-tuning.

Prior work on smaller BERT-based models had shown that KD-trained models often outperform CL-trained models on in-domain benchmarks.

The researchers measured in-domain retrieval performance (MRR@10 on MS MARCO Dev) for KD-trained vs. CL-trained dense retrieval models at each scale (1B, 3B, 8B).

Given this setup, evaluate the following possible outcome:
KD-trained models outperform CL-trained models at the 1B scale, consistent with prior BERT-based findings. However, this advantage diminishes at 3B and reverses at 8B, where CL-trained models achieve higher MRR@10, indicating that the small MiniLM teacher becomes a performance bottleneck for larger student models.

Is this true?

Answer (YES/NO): YES